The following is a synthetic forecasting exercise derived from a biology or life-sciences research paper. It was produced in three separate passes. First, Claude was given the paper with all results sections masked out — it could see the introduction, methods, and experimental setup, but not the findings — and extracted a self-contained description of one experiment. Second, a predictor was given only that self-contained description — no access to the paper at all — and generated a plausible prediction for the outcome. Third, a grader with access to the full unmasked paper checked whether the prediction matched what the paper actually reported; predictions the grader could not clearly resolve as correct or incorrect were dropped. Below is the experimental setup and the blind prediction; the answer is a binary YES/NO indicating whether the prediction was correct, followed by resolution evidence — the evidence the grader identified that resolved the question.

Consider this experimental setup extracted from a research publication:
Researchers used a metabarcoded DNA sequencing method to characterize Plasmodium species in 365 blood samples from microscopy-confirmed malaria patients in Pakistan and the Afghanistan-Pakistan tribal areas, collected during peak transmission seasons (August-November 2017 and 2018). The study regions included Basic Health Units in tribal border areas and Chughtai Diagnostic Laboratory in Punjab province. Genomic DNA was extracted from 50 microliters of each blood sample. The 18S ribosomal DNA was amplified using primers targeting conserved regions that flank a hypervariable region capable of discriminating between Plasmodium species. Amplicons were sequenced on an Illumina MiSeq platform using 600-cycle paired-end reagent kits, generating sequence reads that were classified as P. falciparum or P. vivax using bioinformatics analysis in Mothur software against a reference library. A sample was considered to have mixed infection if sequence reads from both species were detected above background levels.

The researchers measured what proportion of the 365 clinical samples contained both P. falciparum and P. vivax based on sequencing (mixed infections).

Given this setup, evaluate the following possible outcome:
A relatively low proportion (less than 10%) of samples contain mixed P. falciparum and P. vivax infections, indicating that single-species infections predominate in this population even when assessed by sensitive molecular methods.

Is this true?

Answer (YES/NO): YES